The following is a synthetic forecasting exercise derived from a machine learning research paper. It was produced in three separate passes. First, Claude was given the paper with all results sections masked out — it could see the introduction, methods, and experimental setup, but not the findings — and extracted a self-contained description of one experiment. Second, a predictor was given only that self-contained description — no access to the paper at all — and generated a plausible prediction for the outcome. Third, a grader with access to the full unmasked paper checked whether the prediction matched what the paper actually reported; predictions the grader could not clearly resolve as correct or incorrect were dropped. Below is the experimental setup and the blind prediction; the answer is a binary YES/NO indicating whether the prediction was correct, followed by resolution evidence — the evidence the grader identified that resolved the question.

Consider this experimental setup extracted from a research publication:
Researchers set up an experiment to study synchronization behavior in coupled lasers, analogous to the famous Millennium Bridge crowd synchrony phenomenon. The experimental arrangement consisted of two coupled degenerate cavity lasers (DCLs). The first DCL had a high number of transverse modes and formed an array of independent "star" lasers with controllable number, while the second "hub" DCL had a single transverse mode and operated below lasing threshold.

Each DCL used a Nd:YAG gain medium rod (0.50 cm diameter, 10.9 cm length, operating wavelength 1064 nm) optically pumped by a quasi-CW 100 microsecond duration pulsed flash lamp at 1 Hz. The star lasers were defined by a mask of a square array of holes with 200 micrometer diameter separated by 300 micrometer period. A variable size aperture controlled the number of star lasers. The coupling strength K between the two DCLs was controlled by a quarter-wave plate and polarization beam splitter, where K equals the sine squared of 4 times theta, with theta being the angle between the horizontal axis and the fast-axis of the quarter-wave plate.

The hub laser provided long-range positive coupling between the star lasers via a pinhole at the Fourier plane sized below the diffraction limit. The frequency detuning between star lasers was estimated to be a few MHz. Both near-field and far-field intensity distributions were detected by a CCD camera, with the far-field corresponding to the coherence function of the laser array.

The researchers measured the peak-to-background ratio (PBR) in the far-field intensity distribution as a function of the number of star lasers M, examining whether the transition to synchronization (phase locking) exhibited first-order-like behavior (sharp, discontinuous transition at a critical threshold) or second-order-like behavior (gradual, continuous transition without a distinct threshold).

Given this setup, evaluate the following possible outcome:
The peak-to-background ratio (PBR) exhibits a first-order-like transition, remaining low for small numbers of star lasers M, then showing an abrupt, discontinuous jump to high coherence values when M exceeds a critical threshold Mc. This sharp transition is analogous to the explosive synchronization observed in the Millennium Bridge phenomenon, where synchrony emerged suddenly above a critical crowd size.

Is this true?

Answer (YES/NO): YES